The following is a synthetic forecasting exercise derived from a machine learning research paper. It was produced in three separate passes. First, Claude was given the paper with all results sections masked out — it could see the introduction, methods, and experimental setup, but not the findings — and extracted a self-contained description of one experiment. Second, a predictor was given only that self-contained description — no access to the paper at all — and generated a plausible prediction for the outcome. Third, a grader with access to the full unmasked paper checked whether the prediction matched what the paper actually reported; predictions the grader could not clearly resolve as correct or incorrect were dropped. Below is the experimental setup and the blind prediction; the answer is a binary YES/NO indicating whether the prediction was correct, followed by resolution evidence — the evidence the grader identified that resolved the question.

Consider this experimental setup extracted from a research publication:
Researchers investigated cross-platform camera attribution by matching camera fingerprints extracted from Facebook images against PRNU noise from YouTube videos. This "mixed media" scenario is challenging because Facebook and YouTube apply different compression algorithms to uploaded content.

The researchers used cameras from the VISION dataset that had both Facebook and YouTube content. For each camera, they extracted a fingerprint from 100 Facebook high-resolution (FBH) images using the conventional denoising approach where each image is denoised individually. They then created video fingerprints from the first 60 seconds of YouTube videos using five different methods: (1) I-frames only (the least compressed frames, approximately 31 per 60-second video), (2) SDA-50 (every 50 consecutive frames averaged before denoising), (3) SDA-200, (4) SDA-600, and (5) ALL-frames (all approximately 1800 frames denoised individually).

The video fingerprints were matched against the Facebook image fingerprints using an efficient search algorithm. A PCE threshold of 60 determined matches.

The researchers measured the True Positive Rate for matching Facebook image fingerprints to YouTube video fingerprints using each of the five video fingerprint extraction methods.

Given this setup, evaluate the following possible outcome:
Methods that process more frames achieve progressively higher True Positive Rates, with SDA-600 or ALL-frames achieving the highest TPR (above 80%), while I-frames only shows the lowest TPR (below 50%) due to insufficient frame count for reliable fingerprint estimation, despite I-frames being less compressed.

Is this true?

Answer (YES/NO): NO